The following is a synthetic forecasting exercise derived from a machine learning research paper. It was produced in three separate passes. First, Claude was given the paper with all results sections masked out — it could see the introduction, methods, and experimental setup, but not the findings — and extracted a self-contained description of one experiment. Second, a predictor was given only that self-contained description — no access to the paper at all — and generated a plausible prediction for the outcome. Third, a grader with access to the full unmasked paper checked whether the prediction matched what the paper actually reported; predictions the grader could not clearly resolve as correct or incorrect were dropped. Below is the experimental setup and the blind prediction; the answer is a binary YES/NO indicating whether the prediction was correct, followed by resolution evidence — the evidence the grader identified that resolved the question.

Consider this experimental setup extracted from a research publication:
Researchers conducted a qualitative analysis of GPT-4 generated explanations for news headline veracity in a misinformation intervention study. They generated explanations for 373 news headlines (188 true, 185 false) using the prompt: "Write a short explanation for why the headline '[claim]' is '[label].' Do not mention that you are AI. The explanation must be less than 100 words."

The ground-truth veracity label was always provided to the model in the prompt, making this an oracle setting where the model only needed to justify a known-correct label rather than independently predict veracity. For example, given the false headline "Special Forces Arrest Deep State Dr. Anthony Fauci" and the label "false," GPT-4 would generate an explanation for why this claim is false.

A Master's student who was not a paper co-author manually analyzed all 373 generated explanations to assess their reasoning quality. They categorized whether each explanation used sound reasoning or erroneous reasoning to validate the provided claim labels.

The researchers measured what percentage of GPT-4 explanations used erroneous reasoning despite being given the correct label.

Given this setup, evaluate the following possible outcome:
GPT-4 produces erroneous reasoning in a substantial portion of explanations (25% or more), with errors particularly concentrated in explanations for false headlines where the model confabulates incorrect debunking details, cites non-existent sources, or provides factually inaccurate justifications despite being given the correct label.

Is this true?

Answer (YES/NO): NO